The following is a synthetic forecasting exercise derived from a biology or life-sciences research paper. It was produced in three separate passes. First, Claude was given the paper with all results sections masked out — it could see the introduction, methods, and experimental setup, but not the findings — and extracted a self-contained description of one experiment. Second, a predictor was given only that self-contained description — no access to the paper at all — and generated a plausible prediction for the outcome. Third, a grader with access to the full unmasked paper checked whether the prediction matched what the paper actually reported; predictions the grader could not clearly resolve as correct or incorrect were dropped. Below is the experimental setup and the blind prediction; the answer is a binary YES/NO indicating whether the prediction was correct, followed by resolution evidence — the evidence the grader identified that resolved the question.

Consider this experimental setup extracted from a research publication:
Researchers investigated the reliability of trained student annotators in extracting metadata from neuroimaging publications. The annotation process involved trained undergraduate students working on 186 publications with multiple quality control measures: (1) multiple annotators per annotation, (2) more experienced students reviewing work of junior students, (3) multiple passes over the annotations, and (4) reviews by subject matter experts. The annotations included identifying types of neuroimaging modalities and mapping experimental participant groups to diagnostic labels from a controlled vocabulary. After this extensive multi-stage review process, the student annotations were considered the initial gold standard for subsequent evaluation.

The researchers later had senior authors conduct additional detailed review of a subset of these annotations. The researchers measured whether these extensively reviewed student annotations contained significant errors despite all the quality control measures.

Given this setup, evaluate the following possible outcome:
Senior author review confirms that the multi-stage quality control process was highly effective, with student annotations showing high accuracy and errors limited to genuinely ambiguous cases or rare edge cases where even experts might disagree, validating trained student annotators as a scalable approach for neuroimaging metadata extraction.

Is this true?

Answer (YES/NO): NO